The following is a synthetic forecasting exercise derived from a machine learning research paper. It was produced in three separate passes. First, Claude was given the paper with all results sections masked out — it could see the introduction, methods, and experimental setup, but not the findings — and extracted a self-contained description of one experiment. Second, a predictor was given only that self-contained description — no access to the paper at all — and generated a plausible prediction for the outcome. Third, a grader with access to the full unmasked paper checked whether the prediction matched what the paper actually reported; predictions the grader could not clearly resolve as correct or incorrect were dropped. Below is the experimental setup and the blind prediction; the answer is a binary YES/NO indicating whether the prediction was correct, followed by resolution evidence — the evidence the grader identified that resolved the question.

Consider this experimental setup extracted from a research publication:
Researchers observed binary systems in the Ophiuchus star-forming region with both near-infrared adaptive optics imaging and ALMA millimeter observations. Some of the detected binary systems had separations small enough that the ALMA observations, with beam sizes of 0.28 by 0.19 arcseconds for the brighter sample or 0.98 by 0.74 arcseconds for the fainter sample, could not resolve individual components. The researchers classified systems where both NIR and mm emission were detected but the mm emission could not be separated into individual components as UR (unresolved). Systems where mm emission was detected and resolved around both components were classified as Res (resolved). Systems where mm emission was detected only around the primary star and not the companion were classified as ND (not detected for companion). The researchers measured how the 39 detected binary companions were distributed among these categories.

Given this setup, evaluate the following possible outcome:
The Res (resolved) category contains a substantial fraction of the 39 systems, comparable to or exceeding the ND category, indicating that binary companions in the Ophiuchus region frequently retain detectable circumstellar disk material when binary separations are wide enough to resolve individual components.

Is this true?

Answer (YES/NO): NO